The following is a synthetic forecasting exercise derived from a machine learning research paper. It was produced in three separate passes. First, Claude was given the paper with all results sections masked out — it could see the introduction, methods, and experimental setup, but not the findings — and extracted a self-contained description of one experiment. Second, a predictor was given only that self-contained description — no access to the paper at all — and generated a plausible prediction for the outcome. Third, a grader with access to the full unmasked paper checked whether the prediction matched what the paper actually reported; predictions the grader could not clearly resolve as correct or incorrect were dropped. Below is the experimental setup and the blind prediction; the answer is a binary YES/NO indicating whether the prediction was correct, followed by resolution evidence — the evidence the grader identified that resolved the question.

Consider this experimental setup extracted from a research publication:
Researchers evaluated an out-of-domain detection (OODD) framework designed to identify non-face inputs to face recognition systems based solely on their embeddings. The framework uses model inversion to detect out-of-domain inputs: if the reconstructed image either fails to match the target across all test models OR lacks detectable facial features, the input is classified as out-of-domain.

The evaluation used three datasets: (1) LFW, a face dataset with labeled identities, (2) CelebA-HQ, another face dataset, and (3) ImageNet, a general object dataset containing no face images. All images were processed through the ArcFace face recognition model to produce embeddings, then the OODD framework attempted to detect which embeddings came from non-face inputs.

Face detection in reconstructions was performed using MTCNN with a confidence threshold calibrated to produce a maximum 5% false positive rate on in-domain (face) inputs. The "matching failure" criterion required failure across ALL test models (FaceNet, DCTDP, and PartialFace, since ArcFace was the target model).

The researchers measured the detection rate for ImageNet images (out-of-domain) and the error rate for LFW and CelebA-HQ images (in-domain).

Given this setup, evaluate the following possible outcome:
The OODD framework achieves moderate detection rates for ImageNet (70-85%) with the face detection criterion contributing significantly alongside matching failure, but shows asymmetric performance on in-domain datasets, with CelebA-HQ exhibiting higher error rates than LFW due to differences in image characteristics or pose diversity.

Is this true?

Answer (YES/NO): NO